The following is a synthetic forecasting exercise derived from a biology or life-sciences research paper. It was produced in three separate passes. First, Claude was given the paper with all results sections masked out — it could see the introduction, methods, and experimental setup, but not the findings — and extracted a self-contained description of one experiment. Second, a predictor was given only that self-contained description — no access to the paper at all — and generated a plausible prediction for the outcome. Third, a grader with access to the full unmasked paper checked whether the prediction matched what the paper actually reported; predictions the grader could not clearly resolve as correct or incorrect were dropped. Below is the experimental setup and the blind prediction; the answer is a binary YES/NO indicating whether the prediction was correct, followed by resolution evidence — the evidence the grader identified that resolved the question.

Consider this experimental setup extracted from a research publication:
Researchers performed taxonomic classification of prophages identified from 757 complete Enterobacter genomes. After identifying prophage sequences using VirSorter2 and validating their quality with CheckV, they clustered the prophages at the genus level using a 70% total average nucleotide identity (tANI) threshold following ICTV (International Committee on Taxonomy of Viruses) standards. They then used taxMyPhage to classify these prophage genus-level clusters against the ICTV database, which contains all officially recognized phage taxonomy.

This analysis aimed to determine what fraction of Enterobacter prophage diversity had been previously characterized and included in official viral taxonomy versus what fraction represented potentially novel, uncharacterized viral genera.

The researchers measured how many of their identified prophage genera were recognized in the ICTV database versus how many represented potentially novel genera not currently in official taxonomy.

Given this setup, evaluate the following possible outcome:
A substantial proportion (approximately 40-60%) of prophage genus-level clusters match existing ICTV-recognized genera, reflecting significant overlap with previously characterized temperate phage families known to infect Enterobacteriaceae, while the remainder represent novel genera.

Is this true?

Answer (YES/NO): NO